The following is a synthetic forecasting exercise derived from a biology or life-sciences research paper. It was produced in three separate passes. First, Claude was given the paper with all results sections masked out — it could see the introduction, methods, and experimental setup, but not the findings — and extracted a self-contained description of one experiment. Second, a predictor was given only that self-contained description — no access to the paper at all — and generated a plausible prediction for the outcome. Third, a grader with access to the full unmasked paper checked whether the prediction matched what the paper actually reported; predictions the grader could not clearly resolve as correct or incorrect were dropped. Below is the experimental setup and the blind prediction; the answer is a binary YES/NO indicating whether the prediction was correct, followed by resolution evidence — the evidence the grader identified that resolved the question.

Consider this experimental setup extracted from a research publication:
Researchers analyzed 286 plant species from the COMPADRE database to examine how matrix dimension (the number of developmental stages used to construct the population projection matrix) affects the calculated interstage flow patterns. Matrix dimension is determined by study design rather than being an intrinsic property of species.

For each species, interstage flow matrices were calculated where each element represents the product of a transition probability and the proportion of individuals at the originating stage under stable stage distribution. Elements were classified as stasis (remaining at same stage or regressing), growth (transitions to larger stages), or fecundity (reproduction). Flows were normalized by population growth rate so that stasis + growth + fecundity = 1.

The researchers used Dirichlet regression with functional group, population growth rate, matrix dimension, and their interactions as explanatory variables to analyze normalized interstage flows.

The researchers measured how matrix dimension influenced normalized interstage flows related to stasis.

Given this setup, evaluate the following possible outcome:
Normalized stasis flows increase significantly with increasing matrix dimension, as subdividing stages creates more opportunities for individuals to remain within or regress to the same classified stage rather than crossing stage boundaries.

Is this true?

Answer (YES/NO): NO